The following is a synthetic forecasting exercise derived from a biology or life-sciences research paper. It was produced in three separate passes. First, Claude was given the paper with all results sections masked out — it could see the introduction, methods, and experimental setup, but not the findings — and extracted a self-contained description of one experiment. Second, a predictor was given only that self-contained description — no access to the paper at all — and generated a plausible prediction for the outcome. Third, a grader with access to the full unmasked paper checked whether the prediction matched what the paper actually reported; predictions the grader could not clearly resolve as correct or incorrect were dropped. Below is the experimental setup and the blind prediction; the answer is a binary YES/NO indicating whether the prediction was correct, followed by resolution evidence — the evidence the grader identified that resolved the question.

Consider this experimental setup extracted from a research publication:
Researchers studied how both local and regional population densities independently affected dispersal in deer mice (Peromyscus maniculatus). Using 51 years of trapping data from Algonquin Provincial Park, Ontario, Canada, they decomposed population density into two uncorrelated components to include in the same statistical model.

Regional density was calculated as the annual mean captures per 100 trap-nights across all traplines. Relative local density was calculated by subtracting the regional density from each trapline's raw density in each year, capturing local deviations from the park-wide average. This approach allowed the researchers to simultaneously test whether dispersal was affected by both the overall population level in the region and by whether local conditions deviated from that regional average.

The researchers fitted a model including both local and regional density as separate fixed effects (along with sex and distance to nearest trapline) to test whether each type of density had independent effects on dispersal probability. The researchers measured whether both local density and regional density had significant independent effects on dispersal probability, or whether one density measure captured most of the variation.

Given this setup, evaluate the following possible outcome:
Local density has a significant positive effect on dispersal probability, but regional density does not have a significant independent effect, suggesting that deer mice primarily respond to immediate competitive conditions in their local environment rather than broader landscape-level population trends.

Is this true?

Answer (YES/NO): NO